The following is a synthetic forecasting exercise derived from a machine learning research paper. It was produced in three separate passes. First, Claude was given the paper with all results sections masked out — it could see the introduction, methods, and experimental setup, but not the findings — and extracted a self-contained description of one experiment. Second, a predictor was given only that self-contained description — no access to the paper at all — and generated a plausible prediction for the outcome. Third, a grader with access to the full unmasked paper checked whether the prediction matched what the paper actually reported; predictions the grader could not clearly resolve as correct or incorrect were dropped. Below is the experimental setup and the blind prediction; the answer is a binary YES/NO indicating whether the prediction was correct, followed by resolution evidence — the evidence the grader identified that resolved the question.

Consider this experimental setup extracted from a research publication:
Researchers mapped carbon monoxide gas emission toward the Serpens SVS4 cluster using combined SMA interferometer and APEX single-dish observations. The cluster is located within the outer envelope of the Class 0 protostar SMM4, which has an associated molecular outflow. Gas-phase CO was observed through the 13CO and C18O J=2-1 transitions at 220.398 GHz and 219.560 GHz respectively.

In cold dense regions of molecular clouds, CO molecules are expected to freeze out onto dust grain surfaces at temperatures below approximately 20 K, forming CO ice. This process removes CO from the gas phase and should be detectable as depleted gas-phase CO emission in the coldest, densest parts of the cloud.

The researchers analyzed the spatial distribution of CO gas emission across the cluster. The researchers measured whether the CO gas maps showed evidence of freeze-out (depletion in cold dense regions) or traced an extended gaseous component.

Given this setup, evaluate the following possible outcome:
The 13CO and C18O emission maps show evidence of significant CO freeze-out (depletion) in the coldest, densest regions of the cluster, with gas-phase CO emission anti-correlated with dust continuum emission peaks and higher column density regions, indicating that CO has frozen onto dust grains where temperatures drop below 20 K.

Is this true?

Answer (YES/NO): NO